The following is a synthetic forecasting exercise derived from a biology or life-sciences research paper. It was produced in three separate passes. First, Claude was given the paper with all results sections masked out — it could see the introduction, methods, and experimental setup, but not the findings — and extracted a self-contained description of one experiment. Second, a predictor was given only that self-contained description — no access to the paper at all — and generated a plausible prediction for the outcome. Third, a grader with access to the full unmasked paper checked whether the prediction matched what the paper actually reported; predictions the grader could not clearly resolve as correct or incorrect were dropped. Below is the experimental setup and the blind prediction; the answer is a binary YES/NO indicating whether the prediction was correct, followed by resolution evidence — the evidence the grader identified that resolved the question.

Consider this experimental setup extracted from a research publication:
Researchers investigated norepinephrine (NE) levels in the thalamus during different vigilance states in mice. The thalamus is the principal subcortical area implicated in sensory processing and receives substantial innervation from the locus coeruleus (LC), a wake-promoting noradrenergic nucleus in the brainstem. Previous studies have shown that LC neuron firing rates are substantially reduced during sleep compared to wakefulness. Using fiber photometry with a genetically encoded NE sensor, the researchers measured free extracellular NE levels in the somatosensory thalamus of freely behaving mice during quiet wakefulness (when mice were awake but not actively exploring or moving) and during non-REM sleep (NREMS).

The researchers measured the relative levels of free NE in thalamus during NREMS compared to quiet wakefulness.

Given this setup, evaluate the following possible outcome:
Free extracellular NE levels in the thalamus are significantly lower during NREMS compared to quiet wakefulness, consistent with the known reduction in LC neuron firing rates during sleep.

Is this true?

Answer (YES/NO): NO